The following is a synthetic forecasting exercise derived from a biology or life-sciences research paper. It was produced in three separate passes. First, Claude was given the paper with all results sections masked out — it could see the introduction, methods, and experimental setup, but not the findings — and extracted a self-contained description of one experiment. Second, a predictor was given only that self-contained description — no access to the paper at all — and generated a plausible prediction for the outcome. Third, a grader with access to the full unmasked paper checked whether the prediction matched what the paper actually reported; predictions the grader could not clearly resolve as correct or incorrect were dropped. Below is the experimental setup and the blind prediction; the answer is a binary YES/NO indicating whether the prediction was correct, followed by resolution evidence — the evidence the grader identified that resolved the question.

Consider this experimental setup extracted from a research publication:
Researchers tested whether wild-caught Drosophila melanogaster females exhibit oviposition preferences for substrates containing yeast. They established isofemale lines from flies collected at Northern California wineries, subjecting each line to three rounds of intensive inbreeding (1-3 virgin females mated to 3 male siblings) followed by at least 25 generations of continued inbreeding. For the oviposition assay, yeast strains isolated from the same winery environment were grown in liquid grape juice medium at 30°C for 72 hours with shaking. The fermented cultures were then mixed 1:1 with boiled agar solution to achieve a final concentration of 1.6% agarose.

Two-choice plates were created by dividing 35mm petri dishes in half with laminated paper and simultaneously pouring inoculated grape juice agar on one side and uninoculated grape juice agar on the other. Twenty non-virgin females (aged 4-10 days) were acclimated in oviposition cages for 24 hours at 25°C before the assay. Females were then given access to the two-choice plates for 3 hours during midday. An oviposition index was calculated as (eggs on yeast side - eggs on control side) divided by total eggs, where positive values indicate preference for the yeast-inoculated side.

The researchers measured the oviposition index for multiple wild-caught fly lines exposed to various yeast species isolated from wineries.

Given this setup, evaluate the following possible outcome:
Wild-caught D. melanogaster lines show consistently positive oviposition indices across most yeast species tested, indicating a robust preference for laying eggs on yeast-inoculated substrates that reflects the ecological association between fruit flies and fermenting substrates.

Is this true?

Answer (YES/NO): YES